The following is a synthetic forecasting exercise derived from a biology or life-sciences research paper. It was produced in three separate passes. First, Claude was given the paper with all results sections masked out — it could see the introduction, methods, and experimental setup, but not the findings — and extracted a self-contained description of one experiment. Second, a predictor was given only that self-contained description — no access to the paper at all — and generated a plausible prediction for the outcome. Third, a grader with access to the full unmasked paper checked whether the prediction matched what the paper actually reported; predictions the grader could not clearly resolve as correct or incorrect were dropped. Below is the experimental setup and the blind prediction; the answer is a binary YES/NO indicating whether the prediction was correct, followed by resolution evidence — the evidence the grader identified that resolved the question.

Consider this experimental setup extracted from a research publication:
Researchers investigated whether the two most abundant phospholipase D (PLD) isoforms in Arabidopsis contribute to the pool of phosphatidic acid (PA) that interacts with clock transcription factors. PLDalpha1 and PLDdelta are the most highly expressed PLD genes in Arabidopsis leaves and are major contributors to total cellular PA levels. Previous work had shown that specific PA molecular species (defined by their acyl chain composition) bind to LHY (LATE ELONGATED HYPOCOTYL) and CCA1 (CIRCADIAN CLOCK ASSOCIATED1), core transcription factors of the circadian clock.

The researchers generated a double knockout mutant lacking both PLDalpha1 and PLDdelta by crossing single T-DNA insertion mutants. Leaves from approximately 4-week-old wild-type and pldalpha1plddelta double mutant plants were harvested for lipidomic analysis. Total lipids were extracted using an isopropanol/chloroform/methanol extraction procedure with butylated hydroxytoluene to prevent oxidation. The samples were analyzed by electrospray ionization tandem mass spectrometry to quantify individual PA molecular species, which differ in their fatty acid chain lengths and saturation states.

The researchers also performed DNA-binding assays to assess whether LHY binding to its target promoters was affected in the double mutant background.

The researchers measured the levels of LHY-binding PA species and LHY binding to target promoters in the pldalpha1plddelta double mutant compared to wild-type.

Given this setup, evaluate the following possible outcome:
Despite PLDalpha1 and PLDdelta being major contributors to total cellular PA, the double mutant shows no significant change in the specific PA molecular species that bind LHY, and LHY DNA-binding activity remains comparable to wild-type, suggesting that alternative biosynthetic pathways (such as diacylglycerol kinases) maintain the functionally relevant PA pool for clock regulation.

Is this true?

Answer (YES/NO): NO